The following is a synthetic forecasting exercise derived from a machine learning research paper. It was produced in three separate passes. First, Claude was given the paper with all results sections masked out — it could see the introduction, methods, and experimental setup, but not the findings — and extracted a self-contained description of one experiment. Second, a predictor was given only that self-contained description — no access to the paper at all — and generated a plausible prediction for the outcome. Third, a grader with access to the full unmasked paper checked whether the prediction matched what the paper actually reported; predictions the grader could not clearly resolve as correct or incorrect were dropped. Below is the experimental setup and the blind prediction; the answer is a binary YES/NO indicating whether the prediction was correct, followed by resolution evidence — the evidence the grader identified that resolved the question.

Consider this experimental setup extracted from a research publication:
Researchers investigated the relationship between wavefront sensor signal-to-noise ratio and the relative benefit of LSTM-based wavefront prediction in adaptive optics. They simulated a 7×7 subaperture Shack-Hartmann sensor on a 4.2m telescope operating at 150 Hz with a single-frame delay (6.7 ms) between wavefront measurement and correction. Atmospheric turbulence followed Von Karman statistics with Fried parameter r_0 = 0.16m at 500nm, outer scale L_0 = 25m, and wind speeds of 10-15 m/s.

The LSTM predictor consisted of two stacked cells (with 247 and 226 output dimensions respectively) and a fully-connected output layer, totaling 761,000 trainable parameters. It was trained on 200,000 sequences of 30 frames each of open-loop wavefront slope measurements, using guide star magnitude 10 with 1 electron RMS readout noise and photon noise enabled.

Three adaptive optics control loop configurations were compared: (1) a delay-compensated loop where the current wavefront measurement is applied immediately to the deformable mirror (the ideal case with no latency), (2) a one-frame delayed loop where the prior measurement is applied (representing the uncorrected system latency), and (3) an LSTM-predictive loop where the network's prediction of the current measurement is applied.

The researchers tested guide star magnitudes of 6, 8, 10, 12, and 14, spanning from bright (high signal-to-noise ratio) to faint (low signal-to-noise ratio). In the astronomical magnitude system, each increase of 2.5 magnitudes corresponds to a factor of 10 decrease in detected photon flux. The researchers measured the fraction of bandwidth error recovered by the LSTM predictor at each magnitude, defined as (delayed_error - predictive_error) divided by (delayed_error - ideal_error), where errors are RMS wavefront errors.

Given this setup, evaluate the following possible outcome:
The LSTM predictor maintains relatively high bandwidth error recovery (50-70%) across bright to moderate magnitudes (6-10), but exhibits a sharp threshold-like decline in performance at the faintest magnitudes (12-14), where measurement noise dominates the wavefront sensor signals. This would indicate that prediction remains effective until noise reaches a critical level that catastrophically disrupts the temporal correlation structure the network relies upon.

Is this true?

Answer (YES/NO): NO